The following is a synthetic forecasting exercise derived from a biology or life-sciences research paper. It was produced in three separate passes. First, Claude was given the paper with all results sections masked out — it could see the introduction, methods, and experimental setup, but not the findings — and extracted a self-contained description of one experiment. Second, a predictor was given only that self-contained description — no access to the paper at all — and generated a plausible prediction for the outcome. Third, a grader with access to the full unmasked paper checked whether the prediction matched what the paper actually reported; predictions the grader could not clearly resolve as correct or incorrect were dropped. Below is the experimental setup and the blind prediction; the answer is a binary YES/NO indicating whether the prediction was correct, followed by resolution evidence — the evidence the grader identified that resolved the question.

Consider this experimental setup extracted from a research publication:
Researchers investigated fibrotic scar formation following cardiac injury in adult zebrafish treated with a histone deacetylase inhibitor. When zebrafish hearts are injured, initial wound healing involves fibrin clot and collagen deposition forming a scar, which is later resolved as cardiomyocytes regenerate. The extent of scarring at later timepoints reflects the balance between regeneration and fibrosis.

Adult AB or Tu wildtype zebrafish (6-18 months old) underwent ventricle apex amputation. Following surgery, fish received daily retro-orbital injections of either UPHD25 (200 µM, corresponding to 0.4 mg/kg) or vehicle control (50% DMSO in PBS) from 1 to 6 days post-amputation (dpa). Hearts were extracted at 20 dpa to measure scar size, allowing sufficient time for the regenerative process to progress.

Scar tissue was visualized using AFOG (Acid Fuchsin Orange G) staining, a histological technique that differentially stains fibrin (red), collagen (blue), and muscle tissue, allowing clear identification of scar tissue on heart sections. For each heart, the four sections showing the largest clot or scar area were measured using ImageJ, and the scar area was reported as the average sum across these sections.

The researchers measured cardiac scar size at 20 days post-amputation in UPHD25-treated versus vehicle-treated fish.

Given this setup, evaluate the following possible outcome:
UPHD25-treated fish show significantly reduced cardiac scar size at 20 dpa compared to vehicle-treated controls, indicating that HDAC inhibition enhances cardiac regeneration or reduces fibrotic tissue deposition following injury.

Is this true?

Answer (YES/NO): YES